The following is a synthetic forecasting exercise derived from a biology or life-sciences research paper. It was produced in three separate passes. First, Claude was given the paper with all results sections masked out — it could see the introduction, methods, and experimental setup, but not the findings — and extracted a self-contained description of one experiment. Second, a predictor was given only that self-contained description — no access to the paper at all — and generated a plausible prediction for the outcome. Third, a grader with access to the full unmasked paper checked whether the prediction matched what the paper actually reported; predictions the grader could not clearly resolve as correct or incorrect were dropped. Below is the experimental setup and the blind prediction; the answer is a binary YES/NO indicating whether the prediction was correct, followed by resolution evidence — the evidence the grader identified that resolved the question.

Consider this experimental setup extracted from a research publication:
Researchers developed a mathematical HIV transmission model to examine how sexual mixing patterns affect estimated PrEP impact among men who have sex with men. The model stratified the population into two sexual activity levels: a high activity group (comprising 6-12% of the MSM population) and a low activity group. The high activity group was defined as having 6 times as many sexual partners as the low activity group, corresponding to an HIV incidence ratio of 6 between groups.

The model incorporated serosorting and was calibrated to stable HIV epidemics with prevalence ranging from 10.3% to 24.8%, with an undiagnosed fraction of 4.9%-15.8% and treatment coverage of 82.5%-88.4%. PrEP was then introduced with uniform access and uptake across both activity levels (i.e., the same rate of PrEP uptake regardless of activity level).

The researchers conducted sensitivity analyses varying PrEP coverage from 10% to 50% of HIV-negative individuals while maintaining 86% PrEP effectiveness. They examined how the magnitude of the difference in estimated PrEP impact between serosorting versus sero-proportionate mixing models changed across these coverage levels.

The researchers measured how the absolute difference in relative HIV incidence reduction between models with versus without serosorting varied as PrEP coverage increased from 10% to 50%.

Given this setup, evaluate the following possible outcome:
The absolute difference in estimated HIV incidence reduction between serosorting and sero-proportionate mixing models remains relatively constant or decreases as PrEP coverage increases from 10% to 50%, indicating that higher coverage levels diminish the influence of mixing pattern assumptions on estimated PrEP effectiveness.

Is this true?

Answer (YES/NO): NO